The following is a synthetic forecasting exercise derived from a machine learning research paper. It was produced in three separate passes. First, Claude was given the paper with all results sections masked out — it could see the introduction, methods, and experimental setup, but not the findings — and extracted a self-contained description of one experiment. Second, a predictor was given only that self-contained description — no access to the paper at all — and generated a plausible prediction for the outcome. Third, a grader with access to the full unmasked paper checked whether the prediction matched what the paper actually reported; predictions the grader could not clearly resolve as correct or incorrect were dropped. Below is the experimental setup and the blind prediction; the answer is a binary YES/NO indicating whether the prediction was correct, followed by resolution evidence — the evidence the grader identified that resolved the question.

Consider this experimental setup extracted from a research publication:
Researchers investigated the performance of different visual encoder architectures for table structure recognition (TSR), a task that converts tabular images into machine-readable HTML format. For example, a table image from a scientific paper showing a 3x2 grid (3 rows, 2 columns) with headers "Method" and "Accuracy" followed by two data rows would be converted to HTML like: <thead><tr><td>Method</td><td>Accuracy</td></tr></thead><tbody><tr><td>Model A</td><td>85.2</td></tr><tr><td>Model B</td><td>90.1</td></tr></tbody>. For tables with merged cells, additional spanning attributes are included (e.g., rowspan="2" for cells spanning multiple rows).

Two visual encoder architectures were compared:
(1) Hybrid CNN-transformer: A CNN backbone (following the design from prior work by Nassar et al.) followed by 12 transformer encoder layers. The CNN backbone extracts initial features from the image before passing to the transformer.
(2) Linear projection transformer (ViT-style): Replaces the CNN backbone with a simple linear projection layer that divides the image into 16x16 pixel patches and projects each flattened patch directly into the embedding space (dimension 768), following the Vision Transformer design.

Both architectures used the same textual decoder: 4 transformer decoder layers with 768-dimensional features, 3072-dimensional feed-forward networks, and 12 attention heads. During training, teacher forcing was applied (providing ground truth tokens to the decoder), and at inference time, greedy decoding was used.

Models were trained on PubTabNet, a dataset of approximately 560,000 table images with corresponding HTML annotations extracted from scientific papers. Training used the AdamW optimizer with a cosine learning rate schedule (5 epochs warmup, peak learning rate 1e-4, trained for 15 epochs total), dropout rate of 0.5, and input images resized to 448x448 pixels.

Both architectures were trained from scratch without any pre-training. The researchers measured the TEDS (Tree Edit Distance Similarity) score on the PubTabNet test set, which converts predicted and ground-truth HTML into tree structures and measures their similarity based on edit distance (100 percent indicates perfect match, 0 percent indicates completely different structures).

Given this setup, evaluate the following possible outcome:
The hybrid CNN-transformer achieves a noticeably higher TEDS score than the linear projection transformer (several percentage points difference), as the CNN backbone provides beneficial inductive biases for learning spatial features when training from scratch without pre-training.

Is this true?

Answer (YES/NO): YES